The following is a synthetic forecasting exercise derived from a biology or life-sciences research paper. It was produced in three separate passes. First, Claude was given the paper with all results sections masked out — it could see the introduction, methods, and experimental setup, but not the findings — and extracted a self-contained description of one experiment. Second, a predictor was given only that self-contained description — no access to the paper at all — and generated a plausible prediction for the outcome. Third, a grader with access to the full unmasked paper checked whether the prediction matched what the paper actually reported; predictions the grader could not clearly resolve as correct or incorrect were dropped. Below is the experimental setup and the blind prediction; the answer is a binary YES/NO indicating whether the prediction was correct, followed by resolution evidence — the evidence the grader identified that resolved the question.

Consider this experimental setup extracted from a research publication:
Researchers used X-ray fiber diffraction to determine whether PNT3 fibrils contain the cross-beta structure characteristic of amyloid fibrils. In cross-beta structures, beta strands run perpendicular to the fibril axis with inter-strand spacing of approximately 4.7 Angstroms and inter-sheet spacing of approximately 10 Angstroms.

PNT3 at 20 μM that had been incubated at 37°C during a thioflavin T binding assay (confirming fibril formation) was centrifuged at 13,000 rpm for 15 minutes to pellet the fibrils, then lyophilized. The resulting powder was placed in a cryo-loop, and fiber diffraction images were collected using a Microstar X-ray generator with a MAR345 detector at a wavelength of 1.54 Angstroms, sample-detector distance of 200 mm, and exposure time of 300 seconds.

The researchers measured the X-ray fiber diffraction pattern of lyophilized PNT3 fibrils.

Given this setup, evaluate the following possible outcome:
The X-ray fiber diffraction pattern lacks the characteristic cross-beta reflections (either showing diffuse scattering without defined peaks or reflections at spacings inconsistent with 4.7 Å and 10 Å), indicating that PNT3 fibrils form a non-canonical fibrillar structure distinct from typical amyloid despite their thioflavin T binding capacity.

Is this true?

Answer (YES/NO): NO